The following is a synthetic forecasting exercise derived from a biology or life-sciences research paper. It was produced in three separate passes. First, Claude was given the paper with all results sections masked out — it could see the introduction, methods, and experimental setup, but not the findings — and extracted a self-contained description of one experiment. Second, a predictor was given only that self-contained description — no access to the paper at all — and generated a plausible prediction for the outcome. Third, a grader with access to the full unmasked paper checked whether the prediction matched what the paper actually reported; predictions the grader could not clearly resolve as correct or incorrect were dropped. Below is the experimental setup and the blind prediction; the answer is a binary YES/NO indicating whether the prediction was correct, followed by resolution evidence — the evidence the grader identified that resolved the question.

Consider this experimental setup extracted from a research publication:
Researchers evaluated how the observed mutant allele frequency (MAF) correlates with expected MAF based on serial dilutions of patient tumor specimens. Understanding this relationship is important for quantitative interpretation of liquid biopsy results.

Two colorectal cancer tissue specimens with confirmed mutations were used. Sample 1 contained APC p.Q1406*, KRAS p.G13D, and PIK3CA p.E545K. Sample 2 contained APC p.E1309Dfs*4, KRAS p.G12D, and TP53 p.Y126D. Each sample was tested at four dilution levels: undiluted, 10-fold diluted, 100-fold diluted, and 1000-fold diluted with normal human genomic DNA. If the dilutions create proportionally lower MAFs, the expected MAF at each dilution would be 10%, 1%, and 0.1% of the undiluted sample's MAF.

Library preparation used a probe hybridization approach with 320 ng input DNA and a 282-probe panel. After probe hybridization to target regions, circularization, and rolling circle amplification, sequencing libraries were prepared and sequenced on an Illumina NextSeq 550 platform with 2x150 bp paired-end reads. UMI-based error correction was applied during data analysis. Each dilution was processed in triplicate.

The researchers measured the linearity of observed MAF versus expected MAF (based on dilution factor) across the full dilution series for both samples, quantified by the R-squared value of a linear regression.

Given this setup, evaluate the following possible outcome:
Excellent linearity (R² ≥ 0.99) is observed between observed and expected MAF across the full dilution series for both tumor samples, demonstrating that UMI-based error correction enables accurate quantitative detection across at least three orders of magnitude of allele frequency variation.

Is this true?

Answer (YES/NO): NO